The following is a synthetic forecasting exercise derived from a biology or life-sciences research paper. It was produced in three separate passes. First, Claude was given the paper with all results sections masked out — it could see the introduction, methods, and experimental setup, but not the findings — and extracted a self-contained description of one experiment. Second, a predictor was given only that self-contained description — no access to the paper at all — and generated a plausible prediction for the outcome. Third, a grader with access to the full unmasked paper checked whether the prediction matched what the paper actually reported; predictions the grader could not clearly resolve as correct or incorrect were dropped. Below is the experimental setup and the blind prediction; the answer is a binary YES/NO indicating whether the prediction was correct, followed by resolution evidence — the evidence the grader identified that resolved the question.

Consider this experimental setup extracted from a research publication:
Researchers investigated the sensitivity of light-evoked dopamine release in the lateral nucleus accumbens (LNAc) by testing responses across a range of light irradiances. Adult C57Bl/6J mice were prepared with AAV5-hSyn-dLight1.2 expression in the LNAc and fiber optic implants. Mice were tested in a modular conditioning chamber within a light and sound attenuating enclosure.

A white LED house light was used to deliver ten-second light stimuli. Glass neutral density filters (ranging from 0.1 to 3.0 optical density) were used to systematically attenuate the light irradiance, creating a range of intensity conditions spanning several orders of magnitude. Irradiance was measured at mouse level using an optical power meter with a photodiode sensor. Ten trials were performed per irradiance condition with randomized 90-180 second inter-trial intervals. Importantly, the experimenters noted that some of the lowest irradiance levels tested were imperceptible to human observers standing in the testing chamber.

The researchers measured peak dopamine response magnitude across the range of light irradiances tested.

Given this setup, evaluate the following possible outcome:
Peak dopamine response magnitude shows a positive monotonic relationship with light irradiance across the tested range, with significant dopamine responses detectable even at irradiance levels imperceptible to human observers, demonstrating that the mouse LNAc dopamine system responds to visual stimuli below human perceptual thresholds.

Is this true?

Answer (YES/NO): YES